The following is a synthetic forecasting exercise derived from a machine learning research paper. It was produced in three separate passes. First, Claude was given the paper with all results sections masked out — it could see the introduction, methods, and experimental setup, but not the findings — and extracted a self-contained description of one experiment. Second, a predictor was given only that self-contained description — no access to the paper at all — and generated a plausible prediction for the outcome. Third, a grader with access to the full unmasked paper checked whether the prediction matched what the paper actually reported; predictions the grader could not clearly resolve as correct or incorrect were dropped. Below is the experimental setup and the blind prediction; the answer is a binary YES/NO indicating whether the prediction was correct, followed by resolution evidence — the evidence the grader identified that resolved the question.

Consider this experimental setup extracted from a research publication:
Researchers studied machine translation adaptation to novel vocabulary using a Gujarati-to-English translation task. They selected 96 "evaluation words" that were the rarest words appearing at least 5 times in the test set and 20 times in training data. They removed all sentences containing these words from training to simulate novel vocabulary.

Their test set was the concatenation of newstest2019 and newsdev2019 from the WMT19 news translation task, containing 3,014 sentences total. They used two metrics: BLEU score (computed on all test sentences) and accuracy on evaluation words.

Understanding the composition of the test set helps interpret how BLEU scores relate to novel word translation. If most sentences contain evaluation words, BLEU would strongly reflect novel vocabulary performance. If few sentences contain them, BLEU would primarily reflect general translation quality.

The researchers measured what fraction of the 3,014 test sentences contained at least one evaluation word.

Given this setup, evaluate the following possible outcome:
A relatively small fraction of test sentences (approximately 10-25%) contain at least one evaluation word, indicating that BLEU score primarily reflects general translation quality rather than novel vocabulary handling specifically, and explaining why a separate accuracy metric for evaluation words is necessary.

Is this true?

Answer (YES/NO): YES